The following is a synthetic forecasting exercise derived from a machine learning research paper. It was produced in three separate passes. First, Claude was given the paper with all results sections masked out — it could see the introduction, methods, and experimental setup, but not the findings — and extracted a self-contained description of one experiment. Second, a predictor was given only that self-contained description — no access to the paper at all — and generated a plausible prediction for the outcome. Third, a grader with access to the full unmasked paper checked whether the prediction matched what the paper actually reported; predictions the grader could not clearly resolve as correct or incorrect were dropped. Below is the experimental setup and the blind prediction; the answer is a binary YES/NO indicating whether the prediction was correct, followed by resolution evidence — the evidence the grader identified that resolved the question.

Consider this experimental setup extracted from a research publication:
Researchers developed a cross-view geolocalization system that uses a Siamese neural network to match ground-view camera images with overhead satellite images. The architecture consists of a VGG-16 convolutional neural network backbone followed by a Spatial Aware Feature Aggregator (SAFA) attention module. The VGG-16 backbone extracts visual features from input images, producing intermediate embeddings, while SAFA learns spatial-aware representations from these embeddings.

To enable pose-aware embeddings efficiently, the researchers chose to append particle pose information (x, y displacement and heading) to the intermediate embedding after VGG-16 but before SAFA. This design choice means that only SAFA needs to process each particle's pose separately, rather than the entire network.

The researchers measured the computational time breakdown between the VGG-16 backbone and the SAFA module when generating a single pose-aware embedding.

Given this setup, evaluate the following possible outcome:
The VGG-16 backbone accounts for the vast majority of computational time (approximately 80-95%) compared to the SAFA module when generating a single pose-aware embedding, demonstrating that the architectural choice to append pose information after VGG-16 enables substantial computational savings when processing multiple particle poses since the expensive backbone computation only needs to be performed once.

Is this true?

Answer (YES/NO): YES